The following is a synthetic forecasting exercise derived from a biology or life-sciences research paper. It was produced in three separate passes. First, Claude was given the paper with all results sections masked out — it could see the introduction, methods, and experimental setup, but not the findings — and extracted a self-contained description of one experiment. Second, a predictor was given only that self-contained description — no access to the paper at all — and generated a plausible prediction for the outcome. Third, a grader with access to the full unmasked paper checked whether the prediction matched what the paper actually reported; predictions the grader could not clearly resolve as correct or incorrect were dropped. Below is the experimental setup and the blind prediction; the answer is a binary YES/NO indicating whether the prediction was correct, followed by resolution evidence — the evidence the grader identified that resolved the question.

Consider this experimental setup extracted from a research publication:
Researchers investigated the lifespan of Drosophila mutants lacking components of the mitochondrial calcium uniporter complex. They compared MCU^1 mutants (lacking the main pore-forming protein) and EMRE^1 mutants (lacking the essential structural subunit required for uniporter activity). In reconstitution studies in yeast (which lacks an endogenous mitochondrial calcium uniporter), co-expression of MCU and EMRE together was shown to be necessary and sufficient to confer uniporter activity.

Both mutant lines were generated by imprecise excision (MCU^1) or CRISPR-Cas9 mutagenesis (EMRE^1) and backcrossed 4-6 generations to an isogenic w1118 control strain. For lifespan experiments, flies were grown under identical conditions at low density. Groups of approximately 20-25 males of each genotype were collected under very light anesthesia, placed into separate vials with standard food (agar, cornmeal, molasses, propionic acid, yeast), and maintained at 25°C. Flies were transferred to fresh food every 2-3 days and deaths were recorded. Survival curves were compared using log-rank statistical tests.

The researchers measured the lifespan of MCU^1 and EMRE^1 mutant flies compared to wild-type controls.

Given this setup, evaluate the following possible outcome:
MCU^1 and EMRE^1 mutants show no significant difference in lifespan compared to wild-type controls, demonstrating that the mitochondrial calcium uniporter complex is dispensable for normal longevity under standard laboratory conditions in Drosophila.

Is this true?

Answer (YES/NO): NO